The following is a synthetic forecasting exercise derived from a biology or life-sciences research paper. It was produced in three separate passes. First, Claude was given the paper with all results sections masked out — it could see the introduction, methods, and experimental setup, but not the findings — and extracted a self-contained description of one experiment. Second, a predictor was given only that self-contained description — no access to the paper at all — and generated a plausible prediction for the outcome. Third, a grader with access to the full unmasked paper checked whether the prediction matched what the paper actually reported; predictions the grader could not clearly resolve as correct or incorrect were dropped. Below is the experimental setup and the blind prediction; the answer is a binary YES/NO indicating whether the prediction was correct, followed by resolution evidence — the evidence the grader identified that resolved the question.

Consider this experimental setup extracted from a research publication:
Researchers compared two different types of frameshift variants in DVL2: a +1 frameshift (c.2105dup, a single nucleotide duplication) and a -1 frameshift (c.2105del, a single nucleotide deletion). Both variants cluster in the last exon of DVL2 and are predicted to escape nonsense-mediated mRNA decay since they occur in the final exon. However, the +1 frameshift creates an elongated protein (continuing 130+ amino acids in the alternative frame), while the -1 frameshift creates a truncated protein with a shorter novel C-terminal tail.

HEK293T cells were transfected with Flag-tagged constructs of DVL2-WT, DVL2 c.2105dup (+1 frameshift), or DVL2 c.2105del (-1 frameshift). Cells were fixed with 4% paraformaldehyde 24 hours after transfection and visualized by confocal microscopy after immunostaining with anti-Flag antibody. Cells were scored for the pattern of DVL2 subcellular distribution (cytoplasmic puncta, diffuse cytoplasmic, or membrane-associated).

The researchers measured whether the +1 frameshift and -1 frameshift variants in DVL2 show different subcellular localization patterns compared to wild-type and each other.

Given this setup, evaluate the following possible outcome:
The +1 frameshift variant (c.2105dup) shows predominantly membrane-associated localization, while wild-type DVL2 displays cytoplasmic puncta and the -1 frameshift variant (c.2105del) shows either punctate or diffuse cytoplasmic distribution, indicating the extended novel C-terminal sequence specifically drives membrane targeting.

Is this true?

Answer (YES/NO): NO